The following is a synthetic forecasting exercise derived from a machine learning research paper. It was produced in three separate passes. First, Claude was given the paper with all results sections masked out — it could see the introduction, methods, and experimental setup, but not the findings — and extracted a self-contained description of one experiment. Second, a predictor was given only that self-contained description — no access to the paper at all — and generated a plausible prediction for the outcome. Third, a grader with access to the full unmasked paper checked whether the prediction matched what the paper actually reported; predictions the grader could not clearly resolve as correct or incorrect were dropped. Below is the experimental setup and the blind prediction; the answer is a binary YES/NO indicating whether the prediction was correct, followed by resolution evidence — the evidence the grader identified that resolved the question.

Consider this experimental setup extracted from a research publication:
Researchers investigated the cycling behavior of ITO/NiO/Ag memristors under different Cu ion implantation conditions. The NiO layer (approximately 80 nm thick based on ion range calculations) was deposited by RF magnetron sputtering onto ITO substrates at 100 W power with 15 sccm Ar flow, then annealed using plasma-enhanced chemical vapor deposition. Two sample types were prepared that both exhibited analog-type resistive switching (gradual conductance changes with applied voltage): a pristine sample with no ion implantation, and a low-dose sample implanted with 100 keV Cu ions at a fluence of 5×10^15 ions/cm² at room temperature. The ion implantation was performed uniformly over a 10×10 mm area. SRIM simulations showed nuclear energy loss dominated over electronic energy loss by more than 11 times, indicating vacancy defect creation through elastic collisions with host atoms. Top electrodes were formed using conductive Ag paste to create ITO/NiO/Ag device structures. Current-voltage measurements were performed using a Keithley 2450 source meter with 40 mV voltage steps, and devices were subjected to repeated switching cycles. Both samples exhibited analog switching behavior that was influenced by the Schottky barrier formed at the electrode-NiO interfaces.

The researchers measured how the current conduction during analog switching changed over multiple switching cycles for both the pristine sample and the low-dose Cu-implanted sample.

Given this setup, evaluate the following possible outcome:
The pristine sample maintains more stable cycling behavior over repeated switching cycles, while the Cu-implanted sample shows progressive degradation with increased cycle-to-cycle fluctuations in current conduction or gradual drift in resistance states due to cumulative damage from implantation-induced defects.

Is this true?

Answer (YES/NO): NO